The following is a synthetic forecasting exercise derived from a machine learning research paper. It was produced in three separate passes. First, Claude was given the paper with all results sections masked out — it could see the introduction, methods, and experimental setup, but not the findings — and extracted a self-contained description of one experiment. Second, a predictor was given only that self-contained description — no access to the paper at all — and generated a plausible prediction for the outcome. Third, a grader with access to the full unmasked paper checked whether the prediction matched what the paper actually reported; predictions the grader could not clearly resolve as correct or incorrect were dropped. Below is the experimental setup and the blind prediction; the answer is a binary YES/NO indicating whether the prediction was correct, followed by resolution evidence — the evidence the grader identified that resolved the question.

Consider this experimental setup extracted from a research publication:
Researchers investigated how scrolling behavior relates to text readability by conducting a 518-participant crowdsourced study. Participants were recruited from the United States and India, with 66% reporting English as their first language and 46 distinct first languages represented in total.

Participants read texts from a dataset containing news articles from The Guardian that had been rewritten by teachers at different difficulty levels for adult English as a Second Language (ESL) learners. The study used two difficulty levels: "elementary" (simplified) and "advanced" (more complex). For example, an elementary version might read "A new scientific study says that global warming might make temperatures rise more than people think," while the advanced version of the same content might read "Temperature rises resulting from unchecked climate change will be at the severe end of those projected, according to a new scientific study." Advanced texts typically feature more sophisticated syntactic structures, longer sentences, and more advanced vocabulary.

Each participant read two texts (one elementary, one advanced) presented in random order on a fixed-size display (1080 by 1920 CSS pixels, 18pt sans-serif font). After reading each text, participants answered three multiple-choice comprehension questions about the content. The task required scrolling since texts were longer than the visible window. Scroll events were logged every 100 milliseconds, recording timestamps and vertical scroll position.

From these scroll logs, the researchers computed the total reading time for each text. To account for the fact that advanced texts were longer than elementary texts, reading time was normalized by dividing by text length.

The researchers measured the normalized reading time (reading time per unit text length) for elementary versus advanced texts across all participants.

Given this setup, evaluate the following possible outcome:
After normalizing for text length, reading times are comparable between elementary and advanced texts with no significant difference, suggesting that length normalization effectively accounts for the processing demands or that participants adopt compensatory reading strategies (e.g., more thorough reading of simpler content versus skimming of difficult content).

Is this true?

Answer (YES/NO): NO